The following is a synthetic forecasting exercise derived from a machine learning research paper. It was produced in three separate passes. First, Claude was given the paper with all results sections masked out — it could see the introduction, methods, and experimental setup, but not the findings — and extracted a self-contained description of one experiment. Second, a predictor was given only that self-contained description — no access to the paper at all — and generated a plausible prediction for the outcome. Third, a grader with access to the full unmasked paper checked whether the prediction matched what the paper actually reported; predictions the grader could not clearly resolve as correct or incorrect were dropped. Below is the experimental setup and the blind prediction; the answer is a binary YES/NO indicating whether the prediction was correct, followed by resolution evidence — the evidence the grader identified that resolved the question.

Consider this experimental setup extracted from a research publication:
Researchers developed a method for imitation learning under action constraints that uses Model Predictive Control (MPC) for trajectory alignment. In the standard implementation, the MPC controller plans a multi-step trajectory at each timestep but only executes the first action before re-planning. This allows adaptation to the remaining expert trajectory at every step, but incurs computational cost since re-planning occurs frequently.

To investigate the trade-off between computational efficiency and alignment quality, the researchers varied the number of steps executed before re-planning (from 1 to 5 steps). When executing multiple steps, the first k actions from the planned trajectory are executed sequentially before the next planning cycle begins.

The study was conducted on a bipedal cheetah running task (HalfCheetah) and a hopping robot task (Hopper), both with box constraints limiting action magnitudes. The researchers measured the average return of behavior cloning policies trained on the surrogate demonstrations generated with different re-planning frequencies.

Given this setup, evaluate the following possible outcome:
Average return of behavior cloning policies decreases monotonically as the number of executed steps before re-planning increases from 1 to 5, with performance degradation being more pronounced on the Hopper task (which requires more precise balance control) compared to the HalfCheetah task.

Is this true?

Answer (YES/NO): YES